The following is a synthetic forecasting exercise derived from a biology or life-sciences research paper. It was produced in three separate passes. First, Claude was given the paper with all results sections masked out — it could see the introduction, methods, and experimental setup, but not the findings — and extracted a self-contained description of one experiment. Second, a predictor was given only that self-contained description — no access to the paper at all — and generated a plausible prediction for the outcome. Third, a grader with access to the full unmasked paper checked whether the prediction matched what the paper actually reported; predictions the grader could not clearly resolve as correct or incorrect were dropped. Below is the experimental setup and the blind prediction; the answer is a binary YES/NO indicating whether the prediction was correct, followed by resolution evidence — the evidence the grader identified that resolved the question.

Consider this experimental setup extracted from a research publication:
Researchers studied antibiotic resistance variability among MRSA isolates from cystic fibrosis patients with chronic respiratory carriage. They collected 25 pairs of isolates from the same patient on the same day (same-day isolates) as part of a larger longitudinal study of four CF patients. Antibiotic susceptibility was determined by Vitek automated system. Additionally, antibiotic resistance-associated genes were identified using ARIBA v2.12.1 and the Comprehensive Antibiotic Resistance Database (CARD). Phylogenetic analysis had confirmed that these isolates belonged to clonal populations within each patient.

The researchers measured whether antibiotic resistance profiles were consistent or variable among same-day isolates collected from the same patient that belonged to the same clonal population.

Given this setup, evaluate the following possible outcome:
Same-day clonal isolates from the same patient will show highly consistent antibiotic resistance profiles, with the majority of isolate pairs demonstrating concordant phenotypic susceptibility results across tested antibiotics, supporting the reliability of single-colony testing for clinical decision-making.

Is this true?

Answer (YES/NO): NO